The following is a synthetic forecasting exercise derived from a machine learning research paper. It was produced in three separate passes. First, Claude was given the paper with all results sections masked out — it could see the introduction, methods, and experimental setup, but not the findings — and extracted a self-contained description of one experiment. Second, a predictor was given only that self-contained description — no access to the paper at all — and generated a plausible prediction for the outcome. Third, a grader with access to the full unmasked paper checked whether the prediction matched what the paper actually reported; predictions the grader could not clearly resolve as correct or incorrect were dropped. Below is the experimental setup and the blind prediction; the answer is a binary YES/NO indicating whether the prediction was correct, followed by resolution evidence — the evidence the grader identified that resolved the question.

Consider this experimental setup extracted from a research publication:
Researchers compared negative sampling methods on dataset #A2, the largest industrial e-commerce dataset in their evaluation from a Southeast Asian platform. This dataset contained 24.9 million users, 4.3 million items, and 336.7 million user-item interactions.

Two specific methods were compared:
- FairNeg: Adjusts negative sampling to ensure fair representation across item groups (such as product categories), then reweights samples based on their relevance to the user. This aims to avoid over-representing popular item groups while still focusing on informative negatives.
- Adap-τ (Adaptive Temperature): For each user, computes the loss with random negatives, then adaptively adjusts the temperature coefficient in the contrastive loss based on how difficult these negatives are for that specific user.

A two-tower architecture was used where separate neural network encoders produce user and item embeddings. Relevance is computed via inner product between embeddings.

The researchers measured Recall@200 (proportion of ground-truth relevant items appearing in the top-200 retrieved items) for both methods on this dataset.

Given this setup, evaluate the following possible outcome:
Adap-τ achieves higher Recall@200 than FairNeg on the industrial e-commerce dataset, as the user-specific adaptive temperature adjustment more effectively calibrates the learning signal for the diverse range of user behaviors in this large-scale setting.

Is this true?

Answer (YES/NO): NO